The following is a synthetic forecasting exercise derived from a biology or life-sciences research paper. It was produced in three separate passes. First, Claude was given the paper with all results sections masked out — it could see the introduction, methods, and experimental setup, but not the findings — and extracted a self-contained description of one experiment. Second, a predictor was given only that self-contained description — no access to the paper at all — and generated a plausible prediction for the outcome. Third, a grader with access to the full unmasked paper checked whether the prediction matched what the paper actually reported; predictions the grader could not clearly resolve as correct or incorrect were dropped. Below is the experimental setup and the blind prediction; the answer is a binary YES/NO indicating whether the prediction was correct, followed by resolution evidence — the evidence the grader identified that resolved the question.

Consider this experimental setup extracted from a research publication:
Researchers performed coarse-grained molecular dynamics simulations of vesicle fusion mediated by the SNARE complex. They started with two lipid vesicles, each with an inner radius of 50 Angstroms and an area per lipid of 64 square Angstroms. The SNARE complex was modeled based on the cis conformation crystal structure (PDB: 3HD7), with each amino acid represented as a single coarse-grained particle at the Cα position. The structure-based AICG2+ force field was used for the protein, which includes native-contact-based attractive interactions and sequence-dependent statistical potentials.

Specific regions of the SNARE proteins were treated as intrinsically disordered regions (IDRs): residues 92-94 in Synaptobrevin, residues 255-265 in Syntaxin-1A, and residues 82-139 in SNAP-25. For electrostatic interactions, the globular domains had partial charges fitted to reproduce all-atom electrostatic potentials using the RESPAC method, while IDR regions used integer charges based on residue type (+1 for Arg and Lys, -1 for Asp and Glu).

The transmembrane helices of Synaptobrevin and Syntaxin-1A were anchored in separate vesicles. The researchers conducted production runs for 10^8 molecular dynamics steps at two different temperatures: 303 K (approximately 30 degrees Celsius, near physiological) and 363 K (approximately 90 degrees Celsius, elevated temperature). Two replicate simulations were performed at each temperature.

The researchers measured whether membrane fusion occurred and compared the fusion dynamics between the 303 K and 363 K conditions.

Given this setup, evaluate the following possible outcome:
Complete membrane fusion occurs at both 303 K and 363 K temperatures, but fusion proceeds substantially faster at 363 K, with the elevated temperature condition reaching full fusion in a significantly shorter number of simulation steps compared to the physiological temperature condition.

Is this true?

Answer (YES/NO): NO